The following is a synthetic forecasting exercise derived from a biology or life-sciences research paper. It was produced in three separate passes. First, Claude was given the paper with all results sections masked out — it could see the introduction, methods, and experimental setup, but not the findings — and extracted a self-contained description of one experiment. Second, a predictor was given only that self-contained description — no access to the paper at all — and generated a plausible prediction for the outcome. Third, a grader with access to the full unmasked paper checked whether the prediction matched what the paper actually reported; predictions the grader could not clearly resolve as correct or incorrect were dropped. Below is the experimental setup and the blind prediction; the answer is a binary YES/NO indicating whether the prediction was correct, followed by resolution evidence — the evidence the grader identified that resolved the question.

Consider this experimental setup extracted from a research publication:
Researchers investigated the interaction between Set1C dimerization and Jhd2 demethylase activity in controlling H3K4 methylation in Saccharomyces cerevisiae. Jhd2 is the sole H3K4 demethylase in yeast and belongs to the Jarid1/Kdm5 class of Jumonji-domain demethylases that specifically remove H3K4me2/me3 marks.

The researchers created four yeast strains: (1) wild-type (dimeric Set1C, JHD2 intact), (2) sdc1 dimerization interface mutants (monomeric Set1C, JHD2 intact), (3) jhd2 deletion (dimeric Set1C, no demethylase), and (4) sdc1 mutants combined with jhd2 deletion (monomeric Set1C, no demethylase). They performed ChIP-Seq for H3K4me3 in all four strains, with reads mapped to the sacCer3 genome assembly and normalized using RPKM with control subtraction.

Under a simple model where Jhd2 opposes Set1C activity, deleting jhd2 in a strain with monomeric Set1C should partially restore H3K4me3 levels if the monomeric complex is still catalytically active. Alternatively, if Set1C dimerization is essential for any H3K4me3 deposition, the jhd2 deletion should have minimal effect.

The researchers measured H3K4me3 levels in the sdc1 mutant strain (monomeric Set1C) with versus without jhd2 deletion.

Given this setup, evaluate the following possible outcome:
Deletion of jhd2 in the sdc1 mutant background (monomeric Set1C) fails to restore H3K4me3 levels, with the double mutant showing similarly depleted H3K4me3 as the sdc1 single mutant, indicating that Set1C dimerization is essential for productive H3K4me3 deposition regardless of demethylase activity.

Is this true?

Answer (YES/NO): NO